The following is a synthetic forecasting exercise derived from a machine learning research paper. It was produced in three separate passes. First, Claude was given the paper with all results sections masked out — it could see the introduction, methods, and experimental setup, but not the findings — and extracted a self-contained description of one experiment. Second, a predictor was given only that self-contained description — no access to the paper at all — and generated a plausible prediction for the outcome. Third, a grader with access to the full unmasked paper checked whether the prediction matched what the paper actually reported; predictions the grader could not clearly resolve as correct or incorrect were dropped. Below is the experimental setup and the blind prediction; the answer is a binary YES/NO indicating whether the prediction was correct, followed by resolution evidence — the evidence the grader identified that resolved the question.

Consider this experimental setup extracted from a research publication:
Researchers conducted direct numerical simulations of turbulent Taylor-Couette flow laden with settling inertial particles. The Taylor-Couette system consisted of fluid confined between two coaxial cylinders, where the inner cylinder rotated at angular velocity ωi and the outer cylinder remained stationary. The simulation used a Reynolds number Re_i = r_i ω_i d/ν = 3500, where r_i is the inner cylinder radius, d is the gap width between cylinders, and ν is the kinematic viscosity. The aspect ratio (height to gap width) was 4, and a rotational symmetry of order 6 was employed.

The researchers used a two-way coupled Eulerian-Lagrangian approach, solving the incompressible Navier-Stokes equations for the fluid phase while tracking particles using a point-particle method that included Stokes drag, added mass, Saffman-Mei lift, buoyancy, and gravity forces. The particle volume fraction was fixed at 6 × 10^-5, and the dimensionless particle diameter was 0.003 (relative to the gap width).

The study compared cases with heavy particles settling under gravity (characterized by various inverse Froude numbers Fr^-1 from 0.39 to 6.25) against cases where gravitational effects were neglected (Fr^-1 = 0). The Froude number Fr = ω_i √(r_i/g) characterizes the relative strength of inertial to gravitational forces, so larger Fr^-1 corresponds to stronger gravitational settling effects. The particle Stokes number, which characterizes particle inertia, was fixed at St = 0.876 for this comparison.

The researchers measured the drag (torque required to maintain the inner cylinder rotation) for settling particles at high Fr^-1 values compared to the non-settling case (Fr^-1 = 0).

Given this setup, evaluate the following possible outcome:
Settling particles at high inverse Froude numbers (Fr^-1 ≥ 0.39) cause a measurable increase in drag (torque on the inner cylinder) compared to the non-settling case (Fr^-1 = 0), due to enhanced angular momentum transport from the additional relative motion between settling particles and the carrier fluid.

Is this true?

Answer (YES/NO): NO